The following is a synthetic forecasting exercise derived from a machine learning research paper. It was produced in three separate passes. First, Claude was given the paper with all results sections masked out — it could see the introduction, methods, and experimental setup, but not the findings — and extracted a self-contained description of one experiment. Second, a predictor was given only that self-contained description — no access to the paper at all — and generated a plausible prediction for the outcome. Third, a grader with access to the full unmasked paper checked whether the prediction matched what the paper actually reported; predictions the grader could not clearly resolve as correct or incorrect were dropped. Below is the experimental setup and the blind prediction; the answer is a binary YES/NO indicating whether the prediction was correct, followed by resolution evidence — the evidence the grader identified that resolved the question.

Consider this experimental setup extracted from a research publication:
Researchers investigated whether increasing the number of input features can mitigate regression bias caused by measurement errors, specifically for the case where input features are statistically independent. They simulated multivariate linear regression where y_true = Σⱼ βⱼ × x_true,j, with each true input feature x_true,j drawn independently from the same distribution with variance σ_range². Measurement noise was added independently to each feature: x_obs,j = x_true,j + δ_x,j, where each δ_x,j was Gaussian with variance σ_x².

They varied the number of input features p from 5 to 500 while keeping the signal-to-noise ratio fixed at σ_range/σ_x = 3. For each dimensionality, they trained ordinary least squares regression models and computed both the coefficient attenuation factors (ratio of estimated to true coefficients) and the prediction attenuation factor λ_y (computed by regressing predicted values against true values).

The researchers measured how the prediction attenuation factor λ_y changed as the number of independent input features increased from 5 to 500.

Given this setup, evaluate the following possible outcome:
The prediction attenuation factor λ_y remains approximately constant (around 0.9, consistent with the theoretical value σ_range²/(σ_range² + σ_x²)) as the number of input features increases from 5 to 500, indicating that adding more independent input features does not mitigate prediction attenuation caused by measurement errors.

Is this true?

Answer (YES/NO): YES